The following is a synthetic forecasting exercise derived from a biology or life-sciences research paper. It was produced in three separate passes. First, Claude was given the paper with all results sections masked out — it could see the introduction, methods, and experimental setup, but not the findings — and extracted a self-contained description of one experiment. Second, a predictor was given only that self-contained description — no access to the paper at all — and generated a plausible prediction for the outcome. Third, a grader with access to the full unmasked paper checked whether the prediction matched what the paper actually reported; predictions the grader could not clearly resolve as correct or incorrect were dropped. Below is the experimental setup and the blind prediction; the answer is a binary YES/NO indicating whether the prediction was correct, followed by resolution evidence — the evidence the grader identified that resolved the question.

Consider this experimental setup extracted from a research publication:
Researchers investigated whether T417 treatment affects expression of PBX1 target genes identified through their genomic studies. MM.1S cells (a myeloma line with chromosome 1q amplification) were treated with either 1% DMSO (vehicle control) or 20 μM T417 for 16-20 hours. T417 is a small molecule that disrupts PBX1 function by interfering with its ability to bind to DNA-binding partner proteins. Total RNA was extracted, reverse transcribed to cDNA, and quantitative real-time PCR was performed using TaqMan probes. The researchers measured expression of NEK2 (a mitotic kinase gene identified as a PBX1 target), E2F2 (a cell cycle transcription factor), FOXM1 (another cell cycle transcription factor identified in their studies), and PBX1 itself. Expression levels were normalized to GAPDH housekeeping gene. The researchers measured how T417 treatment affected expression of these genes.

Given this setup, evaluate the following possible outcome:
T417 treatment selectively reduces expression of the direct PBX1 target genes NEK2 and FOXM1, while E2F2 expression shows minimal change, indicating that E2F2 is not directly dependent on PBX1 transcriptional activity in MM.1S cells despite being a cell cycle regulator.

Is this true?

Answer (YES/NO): NO